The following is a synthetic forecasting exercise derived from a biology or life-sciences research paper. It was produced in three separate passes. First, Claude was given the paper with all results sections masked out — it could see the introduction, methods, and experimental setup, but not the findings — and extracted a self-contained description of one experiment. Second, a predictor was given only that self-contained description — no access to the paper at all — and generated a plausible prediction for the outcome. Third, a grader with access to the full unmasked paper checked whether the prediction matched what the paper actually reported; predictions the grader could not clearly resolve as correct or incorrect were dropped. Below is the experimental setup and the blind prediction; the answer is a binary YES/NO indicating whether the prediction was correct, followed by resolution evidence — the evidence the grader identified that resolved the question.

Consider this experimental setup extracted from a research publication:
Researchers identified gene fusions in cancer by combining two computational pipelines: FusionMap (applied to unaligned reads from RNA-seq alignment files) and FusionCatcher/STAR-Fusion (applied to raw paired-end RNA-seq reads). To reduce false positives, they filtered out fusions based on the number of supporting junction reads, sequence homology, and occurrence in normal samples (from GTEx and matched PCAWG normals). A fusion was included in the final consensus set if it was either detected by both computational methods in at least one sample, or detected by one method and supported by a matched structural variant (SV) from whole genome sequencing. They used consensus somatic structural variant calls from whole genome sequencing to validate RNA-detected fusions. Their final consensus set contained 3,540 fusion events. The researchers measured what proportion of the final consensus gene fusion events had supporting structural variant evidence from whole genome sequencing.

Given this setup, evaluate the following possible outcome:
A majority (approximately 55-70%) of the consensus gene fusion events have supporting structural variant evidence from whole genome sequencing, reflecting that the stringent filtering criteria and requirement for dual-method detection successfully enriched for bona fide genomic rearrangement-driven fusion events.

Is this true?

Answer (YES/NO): NO